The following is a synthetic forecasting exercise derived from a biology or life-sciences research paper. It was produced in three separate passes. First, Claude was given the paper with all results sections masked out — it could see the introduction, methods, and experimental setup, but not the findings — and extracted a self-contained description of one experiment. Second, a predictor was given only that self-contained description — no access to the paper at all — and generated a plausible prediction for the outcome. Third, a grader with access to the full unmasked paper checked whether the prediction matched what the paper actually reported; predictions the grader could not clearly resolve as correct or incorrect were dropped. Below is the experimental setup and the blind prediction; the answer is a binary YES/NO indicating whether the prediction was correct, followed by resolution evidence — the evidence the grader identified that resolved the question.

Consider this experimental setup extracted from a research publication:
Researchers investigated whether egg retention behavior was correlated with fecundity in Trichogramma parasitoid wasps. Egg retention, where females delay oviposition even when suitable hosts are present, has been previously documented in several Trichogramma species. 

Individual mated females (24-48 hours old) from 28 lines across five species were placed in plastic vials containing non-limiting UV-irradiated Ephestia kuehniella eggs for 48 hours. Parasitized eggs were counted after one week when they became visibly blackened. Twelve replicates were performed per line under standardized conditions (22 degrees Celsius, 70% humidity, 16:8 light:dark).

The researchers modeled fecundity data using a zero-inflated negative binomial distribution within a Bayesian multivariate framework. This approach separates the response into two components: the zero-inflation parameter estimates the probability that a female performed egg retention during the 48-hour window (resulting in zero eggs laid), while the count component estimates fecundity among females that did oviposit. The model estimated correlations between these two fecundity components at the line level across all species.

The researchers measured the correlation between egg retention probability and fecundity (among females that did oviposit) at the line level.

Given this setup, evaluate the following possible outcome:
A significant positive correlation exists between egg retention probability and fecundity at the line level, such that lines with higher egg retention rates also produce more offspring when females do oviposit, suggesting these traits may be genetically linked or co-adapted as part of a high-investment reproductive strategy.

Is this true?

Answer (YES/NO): NO